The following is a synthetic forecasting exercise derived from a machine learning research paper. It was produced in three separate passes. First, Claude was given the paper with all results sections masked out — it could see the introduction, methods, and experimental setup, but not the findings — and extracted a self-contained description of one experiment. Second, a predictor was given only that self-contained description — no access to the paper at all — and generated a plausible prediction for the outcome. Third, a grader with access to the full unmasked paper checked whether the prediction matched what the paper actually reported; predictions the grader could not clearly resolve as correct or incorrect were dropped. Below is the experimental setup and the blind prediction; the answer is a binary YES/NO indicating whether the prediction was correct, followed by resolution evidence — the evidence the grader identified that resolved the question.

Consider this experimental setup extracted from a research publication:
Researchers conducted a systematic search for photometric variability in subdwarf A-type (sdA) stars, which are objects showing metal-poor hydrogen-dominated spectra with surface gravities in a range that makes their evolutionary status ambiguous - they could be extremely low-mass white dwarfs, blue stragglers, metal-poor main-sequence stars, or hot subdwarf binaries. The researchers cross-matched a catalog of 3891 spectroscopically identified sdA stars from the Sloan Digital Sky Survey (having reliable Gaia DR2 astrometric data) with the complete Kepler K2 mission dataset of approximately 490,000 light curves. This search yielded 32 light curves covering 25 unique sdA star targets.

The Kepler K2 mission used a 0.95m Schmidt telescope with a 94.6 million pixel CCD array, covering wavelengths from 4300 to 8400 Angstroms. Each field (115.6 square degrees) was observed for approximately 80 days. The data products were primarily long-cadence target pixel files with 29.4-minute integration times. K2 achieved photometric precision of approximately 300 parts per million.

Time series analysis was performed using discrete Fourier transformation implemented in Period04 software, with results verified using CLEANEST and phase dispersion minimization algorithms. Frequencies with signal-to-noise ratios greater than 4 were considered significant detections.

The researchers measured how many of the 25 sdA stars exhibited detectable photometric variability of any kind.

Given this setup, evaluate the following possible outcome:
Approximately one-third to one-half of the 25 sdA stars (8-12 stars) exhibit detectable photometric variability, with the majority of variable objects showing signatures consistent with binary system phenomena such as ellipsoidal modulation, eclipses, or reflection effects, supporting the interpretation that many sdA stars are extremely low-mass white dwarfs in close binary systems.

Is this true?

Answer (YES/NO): NO